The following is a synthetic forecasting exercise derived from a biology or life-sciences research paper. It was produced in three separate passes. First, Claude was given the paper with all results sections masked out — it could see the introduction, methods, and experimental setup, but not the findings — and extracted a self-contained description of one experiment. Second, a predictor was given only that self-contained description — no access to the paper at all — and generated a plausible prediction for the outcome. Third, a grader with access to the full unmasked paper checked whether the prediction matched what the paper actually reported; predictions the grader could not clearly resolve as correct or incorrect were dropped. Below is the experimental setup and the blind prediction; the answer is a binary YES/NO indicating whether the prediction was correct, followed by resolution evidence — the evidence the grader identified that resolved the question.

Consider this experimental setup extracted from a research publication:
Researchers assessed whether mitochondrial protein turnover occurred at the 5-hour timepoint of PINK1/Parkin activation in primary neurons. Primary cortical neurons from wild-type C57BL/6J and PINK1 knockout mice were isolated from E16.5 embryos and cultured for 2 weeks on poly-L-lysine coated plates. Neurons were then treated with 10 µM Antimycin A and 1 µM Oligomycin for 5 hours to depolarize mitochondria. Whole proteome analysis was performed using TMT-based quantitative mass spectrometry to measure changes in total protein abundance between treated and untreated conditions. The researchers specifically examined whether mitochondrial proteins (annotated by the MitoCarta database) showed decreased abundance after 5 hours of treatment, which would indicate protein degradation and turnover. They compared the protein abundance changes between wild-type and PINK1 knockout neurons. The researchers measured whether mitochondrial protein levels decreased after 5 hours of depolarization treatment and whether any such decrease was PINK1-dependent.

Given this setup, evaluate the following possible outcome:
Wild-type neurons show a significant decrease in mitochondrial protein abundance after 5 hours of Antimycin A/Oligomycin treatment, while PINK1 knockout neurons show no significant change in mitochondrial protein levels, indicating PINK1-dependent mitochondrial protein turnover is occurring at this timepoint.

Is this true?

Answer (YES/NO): NO